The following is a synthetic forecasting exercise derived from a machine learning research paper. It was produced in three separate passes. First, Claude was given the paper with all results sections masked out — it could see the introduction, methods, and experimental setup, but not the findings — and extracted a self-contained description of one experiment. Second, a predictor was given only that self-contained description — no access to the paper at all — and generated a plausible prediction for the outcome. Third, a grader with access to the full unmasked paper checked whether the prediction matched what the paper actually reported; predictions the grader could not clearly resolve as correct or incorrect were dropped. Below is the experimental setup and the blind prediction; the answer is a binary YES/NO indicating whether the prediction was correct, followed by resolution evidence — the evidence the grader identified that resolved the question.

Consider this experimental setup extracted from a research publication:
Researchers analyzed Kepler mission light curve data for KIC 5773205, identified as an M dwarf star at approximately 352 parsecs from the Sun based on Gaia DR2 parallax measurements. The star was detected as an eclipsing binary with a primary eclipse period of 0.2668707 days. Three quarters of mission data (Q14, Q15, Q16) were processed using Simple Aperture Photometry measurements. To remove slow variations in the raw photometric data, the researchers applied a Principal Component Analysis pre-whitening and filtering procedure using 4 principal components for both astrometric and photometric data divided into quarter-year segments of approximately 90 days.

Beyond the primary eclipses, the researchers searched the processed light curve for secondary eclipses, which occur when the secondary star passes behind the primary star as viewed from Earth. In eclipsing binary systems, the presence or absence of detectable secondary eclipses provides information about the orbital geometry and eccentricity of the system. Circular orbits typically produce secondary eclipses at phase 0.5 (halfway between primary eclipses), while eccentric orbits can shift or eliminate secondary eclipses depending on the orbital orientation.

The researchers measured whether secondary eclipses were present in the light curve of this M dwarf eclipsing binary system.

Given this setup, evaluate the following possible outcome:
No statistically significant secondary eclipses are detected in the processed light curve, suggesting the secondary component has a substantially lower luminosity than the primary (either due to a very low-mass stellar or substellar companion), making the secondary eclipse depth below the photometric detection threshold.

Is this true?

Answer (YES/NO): NO